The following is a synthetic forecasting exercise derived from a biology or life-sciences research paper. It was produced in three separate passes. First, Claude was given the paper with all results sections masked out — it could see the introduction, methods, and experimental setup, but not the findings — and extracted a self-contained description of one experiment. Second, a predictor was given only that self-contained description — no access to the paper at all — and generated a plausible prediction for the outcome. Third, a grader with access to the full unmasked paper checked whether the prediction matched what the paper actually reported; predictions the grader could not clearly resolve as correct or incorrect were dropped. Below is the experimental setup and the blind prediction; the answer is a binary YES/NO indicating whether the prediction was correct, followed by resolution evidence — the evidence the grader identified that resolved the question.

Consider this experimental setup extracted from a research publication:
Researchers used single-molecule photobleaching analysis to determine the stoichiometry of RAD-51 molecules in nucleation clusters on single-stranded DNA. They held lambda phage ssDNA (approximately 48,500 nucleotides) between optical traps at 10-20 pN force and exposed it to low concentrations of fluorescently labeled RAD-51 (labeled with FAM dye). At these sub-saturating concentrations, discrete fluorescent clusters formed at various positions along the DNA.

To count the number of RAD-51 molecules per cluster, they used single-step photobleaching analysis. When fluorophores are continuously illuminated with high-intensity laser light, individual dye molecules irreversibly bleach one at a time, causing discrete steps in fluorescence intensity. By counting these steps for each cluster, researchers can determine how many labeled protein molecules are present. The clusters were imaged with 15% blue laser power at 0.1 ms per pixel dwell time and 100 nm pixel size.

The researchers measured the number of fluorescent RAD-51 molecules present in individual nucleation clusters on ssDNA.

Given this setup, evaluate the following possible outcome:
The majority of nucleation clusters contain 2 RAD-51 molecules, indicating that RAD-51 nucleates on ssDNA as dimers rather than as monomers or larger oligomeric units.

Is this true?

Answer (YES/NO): YES